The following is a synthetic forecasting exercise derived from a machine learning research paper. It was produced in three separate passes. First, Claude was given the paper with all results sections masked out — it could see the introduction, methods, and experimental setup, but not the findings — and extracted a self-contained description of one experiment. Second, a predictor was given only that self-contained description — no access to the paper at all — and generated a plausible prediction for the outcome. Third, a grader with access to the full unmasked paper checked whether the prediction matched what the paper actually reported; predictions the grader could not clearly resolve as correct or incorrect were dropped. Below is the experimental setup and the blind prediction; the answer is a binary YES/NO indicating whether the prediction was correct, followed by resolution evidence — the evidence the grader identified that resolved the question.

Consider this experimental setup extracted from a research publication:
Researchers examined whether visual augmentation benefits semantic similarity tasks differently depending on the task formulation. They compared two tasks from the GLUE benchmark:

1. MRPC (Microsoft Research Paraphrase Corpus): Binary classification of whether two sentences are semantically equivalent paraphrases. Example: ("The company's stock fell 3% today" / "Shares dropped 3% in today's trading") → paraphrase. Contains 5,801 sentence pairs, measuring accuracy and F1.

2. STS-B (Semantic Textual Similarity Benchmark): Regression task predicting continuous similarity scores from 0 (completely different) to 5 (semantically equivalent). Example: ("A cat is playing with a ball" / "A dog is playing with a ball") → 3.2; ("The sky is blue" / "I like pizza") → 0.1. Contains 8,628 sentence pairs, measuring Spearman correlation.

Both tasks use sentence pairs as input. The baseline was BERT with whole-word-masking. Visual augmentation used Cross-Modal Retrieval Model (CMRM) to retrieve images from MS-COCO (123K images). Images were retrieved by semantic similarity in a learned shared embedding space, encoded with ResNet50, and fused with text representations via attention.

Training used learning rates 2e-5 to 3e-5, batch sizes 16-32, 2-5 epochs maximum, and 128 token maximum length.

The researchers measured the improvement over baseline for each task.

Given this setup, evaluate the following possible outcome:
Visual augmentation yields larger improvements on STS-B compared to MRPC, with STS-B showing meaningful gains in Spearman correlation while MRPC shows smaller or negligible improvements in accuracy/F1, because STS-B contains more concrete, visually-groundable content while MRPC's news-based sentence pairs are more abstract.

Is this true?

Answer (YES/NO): NO